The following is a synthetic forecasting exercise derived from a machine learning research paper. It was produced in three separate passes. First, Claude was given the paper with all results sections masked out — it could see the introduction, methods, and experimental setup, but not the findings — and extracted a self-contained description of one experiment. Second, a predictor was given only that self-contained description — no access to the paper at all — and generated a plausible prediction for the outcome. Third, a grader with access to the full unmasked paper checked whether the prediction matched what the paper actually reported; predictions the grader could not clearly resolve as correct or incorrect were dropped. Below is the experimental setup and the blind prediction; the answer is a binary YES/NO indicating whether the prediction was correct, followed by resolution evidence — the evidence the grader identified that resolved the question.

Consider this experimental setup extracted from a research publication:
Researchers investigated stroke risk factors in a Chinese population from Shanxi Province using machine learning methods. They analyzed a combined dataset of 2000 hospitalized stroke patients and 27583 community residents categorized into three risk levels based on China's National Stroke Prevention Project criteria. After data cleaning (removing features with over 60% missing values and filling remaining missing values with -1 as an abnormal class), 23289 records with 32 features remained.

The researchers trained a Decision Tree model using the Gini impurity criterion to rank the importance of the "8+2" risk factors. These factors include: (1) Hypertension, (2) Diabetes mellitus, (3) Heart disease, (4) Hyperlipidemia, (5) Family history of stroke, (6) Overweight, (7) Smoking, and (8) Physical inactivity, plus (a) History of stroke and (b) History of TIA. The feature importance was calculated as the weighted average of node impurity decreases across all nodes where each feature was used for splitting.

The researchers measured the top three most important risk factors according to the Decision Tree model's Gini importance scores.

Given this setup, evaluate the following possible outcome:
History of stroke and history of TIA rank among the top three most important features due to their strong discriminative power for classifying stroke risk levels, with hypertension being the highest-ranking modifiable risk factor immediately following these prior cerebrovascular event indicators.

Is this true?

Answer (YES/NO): NO